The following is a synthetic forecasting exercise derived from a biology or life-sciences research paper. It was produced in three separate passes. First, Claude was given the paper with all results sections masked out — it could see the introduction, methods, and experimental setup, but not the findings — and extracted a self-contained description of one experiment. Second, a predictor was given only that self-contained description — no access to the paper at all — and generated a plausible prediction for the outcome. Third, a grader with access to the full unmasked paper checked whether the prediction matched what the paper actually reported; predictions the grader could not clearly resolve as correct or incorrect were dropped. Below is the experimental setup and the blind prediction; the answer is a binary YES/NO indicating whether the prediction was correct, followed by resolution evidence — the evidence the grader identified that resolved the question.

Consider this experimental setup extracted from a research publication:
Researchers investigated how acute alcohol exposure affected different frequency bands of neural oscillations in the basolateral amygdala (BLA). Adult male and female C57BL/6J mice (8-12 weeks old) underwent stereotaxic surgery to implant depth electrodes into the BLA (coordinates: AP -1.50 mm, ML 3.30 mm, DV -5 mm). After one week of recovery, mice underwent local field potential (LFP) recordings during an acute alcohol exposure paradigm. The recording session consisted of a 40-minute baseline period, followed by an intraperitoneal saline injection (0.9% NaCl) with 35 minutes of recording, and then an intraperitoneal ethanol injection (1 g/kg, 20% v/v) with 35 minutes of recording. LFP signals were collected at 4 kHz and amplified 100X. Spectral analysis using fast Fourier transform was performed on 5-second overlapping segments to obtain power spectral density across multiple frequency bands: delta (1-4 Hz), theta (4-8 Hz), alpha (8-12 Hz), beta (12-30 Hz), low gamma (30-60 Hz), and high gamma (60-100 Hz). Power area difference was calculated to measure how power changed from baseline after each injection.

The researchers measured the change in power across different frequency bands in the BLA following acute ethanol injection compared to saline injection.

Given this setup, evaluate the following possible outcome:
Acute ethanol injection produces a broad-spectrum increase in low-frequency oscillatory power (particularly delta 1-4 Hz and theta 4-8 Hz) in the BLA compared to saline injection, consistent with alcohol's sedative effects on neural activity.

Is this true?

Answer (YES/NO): NO